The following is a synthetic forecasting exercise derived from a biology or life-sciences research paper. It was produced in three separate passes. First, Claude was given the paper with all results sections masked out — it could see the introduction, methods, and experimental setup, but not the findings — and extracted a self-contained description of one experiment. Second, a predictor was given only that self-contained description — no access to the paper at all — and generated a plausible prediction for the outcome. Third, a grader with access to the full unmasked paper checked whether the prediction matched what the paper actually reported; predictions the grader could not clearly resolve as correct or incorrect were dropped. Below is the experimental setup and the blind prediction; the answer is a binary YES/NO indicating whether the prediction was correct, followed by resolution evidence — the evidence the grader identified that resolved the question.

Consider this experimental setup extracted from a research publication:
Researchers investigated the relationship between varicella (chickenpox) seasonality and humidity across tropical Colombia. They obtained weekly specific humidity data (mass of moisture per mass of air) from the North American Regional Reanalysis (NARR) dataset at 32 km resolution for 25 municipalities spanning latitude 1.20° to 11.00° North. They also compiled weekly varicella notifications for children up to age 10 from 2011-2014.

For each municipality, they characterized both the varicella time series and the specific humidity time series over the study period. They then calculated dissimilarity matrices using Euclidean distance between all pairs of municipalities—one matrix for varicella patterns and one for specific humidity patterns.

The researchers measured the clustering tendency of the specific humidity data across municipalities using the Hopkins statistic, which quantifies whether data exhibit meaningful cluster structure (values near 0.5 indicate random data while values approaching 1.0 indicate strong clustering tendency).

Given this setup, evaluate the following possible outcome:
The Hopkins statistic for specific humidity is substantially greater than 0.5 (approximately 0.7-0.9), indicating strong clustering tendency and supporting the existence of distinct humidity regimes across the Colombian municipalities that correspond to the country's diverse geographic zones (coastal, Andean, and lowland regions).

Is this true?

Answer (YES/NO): YES